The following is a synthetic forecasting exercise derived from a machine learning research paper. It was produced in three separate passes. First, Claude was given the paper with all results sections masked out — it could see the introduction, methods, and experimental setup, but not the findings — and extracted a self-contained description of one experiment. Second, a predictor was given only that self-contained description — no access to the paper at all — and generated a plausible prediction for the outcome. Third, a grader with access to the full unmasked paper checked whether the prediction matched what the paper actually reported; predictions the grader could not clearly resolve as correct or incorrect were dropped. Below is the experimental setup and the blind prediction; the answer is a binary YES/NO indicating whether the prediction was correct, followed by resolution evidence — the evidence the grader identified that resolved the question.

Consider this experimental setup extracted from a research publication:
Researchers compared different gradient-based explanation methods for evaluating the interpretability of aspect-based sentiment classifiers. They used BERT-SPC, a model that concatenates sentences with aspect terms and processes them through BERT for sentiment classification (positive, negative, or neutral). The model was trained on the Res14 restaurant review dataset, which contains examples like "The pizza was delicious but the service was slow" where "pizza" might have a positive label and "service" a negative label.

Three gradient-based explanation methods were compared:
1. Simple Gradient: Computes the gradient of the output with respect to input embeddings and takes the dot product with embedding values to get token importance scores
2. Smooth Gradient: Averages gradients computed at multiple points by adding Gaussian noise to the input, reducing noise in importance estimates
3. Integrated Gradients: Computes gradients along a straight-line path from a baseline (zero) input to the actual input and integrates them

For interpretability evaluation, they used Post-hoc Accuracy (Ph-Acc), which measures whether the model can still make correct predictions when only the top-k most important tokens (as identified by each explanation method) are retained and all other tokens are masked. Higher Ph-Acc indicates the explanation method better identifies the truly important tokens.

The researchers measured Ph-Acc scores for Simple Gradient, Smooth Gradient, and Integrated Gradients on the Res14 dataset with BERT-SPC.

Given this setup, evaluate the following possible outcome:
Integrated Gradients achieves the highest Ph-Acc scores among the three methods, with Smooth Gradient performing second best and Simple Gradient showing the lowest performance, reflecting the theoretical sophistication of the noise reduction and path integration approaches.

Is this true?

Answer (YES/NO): NO